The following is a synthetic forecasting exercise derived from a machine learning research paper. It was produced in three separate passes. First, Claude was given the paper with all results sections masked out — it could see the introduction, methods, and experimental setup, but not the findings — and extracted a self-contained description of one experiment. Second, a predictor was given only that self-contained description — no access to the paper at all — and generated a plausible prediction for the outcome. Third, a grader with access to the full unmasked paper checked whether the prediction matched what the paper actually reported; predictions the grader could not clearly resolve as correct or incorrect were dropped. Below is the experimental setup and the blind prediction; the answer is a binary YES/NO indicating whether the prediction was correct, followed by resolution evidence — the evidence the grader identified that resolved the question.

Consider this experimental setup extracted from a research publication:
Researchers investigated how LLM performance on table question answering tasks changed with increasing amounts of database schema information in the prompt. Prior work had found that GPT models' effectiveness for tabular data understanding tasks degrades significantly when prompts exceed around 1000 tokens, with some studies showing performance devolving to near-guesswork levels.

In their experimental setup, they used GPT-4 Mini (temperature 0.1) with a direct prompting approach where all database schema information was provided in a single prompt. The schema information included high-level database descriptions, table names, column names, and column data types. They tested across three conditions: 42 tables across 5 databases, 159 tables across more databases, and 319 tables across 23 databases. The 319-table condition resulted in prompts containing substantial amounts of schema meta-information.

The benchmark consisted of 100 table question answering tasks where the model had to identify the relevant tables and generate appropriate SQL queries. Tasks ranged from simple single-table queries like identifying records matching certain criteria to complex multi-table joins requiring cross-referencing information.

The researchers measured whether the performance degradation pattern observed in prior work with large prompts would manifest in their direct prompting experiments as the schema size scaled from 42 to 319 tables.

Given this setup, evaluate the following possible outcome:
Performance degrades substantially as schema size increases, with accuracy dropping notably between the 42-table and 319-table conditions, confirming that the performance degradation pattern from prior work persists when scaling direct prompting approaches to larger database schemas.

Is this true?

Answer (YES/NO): YES